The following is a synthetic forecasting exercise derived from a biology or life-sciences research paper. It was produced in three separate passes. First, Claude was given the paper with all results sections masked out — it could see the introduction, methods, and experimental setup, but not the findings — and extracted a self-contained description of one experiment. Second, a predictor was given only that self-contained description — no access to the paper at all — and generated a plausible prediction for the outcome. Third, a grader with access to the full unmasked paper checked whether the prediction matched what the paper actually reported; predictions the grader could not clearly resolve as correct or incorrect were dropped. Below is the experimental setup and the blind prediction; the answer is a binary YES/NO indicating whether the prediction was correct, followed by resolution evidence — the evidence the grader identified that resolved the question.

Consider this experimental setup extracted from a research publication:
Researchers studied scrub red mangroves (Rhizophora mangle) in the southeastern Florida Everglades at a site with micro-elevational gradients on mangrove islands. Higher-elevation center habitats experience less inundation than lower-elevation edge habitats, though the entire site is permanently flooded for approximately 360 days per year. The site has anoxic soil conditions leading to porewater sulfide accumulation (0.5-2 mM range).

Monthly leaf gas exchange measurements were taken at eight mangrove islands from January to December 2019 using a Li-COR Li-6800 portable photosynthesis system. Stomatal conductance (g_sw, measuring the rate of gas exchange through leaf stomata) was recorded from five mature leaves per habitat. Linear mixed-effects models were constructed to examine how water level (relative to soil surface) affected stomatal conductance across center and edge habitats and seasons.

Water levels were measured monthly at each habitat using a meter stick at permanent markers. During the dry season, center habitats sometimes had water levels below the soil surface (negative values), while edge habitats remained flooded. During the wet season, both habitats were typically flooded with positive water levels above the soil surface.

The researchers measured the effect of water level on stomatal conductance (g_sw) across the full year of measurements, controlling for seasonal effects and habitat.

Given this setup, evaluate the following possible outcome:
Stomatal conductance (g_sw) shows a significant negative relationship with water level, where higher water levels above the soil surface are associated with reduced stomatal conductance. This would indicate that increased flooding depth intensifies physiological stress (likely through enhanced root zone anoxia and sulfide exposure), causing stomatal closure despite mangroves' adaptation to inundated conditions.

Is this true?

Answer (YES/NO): NO